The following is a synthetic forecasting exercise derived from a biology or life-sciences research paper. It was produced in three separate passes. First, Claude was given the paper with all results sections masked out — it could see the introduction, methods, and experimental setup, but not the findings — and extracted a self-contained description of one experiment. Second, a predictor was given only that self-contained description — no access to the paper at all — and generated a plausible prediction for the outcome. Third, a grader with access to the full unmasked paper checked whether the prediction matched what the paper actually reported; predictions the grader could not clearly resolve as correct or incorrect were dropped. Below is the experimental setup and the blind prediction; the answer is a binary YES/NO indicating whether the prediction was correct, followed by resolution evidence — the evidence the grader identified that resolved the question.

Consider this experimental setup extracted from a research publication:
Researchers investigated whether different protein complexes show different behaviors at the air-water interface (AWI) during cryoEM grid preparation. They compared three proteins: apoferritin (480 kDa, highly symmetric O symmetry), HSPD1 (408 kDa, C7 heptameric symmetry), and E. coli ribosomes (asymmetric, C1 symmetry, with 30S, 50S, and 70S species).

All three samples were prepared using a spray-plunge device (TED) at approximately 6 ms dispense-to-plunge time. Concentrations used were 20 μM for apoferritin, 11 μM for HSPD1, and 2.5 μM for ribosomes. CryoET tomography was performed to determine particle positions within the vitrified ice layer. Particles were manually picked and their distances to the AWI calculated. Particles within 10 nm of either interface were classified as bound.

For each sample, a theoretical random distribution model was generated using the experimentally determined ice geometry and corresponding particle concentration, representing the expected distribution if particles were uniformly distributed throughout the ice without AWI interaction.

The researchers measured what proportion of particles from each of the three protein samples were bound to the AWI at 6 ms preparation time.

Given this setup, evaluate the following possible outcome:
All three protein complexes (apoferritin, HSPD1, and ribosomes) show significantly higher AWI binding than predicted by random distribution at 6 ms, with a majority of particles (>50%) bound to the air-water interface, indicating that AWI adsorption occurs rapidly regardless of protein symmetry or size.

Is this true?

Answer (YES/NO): YES